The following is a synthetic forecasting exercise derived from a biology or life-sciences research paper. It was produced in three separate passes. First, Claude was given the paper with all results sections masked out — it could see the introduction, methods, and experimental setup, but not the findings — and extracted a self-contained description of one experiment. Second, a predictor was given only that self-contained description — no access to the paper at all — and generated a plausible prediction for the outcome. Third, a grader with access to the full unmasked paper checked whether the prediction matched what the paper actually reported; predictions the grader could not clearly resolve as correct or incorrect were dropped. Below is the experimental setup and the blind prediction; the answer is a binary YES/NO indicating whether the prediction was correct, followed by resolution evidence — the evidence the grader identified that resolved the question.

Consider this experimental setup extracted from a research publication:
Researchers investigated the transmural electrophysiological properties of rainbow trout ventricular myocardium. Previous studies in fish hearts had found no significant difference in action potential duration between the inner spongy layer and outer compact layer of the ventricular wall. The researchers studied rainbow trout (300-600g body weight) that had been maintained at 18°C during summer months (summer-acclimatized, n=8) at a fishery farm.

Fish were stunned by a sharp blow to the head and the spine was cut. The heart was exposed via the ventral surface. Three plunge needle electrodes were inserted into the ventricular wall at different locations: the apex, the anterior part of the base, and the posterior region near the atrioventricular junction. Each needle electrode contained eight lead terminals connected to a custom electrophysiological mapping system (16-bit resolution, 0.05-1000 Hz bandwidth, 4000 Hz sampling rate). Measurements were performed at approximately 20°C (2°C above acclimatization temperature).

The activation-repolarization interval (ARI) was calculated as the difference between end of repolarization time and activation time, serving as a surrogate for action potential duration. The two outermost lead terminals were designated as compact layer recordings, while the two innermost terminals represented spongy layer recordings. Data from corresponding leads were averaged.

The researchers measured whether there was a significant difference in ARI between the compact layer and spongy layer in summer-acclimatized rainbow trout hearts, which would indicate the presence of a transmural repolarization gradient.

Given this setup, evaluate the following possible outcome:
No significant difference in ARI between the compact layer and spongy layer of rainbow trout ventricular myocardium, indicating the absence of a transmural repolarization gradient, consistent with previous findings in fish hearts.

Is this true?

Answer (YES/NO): YES